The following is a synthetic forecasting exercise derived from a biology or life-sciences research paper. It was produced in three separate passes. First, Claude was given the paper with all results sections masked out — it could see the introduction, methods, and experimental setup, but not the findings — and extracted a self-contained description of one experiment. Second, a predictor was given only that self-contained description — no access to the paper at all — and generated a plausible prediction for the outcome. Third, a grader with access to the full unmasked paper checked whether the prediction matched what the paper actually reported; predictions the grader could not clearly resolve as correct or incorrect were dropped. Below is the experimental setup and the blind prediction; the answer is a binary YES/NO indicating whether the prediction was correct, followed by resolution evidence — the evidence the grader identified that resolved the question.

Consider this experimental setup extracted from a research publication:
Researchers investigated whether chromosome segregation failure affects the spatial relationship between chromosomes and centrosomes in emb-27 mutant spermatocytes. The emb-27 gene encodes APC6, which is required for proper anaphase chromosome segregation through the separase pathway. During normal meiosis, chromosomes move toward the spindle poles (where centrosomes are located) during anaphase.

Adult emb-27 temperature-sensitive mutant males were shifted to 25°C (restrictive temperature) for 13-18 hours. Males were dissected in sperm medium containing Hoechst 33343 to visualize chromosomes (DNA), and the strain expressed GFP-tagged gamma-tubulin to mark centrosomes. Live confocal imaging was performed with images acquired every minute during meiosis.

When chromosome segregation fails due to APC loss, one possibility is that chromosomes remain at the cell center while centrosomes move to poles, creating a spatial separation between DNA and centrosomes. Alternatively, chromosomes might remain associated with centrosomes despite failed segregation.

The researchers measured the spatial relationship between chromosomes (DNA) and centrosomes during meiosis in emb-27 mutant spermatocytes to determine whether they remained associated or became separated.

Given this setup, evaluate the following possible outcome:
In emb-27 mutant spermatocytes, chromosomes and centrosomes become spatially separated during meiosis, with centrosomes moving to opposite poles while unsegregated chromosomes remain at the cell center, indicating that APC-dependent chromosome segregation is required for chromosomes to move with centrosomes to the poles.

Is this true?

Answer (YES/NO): YES